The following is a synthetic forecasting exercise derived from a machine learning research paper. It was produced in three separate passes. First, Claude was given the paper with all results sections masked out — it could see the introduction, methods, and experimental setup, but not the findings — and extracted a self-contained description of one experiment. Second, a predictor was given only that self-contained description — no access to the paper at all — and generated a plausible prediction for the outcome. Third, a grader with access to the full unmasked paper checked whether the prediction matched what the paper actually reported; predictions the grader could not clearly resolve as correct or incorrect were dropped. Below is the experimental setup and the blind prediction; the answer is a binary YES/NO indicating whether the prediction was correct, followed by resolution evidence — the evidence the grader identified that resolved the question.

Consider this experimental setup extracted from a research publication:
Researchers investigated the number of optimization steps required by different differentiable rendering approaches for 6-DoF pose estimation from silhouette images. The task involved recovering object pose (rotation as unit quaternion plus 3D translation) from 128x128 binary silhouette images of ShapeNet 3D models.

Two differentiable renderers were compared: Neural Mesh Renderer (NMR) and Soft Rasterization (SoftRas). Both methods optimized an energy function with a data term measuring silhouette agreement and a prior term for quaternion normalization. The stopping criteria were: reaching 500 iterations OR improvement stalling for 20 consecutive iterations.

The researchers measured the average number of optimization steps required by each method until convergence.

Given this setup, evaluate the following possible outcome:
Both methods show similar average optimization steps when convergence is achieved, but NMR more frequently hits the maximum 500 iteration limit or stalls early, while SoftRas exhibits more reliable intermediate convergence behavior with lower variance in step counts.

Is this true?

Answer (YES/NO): NO